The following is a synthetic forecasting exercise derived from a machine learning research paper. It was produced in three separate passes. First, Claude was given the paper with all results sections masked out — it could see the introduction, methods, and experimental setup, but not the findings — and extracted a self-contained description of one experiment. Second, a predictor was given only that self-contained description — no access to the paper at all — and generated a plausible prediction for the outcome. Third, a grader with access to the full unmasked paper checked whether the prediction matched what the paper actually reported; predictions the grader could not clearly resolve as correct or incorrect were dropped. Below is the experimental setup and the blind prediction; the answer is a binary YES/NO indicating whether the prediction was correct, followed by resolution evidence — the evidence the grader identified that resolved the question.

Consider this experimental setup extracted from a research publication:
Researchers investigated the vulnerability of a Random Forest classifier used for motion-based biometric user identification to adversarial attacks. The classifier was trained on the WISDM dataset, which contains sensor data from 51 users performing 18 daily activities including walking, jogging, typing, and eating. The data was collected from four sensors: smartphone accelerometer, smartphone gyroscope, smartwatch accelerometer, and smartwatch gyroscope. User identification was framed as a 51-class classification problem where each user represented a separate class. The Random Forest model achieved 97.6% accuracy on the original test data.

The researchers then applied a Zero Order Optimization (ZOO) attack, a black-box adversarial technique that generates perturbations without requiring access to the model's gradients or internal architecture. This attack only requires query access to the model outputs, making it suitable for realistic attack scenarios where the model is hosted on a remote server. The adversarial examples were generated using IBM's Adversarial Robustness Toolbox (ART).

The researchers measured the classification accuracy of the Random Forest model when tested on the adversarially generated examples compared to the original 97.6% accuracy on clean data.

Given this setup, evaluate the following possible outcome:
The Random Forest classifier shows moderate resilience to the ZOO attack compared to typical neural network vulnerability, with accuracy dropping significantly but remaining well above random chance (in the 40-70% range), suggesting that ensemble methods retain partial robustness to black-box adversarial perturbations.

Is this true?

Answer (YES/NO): NO